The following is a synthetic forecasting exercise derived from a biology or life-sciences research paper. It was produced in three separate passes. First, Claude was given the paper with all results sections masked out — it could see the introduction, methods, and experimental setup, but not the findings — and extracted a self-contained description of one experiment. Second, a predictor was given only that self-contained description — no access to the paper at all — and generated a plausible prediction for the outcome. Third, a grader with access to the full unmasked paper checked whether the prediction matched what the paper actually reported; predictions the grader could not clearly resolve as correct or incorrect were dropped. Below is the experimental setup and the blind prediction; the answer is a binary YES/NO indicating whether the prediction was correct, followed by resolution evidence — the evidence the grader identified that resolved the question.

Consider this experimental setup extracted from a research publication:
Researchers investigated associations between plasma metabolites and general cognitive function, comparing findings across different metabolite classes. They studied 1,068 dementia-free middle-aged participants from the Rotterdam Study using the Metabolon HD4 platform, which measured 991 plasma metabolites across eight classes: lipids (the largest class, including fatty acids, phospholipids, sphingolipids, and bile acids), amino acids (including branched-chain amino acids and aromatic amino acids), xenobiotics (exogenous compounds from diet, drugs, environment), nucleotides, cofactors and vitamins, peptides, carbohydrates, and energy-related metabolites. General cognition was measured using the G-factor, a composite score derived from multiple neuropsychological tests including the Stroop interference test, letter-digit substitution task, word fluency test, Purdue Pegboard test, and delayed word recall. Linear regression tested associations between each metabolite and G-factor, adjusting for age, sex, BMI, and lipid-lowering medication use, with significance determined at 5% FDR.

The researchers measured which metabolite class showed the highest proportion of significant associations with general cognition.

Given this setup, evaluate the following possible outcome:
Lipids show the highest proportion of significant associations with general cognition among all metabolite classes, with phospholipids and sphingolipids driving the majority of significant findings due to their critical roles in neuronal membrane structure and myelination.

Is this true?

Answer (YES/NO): NO